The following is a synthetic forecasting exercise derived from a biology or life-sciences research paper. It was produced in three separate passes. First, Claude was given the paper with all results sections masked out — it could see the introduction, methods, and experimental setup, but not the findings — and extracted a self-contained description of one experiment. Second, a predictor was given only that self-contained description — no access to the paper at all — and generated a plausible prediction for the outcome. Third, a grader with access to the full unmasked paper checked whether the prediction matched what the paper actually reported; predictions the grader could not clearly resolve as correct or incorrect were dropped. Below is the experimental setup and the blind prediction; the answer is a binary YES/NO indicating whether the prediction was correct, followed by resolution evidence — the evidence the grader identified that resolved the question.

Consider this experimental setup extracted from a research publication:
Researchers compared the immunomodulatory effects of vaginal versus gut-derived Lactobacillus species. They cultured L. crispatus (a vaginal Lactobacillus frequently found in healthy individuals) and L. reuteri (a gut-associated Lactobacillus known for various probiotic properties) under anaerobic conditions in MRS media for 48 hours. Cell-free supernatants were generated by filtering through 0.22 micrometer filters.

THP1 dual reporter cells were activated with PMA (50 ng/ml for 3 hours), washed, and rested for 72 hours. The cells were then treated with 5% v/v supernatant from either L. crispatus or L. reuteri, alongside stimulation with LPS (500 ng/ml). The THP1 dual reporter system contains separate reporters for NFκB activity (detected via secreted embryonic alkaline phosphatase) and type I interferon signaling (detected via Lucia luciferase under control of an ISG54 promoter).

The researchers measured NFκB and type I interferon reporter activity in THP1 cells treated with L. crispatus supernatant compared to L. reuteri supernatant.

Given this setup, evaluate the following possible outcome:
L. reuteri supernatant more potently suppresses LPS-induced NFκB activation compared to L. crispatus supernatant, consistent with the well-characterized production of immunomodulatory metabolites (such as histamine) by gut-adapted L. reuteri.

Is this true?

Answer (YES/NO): NO